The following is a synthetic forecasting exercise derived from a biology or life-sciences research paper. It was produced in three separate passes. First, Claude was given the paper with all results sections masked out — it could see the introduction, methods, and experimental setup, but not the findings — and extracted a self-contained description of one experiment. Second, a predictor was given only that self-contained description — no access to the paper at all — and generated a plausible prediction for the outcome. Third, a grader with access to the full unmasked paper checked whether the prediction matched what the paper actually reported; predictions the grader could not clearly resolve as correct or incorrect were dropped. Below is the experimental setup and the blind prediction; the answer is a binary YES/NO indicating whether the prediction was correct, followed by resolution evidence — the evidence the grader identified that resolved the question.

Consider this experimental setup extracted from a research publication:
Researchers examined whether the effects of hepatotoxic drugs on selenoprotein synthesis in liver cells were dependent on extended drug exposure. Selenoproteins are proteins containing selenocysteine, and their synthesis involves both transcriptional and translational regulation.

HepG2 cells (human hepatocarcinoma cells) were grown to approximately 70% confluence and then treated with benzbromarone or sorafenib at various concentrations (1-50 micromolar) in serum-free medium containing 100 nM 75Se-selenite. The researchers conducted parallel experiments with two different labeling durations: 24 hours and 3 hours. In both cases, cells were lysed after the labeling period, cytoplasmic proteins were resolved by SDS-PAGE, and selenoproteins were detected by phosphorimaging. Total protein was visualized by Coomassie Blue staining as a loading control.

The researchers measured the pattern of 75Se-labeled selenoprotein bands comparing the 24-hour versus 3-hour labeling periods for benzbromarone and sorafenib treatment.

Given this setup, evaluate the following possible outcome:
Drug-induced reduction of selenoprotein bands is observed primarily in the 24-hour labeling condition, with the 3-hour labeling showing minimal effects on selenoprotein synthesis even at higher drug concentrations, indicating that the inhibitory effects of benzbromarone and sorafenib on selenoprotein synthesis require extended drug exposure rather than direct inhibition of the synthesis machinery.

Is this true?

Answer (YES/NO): NO